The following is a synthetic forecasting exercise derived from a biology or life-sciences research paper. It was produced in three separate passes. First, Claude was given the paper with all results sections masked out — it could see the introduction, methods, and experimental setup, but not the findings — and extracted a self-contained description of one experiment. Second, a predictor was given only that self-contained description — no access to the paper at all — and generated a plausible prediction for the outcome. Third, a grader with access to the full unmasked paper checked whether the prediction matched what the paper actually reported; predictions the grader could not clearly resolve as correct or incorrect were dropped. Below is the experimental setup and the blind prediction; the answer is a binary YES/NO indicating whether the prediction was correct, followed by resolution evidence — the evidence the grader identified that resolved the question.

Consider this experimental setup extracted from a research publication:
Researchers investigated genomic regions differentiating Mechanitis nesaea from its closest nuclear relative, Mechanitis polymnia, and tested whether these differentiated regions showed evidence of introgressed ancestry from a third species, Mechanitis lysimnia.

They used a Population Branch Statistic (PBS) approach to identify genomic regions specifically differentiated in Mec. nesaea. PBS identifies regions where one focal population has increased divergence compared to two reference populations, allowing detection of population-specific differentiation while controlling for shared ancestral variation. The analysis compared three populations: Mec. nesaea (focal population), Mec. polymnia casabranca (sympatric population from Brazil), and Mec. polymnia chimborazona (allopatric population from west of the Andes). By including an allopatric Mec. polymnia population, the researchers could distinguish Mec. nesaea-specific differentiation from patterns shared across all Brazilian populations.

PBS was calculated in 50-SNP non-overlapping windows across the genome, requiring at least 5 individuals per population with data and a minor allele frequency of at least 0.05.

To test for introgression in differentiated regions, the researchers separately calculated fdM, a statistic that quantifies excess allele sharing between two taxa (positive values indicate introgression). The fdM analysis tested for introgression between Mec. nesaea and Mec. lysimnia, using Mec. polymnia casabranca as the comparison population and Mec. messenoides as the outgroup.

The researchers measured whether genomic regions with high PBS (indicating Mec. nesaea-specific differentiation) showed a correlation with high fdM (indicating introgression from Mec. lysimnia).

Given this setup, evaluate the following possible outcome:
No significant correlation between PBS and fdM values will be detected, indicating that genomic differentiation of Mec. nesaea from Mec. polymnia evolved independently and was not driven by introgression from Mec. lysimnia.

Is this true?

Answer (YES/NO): NO